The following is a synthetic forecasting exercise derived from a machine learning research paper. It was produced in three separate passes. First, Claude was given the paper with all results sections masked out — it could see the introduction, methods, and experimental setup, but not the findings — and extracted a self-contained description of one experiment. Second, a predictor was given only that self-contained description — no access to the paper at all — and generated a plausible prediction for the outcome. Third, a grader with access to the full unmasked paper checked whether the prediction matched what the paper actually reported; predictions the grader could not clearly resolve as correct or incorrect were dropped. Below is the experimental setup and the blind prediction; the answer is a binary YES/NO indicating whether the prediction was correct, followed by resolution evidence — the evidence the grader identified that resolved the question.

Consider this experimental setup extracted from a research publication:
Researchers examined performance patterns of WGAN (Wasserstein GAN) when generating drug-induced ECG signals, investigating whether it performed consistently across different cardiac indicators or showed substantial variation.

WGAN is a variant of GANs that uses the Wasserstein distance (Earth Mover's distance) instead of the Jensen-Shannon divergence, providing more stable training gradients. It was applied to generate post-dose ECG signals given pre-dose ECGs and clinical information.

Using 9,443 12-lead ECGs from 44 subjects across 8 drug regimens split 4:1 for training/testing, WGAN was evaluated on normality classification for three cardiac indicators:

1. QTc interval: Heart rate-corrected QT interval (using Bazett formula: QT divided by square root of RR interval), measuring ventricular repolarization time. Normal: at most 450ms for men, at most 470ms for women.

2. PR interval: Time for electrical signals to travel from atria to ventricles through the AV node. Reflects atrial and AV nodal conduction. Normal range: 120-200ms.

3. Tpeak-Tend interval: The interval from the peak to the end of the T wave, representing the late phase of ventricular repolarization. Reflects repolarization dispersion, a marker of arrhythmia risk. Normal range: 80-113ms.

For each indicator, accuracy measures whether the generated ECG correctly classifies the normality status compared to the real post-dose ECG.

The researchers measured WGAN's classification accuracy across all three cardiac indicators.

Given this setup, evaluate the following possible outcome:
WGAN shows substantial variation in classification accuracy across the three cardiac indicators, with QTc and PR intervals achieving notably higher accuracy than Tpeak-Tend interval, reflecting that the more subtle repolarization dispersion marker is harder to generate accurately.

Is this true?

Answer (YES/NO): NO